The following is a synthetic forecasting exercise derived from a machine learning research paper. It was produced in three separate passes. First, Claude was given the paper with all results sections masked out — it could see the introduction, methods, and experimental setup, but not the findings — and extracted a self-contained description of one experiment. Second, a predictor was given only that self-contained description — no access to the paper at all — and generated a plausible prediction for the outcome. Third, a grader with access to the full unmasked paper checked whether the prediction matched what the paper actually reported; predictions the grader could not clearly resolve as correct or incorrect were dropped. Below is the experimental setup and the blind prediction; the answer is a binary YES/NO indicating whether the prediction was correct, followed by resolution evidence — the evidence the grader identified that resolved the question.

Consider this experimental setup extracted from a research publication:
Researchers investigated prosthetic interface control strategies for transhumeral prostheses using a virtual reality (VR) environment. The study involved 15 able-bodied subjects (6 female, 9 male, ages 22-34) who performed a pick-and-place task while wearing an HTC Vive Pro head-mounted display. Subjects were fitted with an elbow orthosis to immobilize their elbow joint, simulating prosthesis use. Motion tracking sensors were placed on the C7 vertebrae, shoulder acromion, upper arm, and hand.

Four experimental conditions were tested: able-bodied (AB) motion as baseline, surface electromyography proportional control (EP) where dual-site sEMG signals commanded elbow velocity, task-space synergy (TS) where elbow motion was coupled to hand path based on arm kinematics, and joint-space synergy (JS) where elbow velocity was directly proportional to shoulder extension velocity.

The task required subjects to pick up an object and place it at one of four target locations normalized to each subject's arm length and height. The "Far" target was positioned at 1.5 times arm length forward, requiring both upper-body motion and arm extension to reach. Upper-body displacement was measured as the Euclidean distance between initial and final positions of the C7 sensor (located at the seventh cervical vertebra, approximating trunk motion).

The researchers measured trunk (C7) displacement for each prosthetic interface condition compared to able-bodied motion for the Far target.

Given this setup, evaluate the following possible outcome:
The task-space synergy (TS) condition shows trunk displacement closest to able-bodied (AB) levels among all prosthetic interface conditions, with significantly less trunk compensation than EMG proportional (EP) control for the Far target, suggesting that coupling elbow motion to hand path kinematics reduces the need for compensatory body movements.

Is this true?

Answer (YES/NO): NO